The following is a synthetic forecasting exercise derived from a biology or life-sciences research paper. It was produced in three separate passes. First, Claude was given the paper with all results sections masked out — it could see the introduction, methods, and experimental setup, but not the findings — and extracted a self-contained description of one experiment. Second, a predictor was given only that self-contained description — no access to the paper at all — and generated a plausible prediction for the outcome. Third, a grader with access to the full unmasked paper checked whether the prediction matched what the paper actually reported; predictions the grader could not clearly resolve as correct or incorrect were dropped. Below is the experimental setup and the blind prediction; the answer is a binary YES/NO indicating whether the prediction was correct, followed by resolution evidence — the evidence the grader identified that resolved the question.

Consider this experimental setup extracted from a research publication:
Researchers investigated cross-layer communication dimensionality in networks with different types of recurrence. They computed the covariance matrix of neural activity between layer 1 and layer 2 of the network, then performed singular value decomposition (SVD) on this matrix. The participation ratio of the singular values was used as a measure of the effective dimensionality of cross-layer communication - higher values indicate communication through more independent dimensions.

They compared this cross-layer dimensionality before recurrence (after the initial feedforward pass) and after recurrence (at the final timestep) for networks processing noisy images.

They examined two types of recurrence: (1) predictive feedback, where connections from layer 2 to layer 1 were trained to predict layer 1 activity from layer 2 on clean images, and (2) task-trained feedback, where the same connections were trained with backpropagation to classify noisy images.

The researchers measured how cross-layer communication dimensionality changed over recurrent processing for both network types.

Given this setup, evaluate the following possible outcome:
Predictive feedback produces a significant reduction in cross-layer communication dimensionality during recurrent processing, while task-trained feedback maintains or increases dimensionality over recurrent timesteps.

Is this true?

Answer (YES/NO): NO